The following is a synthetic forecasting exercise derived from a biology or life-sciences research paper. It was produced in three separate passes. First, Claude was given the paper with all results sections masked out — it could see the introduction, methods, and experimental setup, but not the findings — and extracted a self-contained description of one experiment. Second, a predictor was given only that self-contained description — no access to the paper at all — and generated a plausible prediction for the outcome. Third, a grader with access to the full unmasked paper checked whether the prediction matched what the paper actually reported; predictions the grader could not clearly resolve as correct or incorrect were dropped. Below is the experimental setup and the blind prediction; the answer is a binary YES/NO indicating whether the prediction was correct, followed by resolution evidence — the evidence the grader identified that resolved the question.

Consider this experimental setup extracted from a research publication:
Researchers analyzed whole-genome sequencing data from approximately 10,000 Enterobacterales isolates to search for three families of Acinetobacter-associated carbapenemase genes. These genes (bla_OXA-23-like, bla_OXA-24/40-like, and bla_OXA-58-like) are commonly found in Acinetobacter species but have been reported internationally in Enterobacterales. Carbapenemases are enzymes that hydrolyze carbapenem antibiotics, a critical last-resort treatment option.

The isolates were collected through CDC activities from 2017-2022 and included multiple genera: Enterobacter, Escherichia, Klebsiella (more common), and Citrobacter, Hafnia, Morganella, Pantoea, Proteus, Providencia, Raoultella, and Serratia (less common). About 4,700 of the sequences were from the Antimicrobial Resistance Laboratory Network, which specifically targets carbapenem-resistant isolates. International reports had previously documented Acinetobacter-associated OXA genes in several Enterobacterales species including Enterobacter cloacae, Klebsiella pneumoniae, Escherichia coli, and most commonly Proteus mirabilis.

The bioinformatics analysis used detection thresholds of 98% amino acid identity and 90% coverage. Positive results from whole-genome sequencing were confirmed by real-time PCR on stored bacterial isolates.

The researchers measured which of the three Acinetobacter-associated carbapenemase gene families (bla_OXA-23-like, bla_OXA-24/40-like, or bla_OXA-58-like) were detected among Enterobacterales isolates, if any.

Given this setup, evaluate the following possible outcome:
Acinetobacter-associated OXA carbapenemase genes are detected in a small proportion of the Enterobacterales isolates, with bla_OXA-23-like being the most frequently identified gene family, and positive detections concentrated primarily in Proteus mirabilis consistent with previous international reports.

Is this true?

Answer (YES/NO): NO